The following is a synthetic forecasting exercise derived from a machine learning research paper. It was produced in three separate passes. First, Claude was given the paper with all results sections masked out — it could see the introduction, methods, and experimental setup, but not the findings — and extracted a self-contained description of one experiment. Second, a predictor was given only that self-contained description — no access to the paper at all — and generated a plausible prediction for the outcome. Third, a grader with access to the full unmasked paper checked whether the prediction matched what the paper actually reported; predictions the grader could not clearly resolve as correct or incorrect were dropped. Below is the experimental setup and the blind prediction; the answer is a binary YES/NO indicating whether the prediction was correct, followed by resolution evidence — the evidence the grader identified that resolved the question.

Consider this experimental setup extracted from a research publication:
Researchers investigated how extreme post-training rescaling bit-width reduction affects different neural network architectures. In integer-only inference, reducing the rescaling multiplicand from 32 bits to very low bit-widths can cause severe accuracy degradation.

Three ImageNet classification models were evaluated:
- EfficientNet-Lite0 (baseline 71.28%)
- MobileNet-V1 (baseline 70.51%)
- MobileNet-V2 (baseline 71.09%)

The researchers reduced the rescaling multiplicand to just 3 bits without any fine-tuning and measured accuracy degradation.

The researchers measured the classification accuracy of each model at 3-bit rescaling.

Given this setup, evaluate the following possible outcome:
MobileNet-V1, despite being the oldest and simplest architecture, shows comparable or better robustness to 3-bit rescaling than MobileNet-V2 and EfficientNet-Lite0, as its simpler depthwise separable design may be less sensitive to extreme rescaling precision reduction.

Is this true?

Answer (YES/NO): NO